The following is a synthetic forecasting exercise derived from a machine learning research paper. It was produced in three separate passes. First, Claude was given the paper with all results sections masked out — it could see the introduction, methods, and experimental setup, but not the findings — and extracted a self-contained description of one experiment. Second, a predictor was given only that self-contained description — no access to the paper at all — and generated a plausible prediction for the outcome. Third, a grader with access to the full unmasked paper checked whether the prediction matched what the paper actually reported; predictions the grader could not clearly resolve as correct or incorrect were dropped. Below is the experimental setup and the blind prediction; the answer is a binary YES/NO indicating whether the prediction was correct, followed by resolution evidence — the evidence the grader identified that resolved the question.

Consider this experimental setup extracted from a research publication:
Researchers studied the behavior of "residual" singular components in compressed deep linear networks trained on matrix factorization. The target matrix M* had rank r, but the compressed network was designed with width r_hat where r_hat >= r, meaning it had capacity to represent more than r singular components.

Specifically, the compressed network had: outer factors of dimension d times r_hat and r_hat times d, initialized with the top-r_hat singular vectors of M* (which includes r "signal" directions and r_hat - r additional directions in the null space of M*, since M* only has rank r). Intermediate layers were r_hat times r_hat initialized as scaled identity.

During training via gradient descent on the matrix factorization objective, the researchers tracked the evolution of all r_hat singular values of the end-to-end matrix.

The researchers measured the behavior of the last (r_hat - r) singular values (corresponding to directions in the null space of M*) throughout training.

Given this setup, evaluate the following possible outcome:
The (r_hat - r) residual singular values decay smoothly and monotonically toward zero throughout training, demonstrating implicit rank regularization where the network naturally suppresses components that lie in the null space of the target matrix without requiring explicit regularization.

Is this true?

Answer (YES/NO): YES